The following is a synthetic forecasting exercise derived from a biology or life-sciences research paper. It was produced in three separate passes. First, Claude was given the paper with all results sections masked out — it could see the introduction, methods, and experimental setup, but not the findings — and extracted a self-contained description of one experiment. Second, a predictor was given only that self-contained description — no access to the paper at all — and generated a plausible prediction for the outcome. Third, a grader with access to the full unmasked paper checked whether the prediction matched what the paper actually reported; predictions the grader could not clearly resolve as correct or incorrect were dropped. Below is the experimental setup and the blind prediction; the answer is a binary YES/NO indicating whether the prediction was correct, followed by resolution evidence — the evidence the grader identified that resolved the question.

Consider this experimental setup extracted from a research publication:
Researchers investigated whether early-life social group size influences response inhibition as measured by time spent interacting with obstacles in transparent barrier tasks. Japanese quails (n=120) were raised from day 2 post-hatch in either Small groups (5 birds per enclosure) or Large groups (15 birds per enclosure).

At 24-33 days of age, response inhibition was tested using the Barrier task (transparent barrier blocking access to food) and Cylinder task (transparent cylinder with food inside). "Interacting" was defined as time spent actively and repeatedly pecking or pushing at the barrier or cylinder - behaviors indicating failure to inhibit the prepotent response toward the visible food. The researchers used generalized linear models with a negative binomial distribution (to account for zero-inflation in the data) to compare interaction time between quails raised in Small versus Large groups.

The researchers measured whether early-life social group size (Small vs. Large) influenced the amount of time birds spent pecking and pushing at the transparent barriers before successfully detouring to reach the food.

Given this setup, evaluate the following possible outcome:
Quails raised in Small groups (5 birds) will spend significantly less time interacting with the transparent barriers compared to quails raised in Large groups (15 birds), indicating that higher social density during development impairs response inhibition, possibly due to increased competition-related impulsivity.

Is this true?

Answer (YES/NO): NO